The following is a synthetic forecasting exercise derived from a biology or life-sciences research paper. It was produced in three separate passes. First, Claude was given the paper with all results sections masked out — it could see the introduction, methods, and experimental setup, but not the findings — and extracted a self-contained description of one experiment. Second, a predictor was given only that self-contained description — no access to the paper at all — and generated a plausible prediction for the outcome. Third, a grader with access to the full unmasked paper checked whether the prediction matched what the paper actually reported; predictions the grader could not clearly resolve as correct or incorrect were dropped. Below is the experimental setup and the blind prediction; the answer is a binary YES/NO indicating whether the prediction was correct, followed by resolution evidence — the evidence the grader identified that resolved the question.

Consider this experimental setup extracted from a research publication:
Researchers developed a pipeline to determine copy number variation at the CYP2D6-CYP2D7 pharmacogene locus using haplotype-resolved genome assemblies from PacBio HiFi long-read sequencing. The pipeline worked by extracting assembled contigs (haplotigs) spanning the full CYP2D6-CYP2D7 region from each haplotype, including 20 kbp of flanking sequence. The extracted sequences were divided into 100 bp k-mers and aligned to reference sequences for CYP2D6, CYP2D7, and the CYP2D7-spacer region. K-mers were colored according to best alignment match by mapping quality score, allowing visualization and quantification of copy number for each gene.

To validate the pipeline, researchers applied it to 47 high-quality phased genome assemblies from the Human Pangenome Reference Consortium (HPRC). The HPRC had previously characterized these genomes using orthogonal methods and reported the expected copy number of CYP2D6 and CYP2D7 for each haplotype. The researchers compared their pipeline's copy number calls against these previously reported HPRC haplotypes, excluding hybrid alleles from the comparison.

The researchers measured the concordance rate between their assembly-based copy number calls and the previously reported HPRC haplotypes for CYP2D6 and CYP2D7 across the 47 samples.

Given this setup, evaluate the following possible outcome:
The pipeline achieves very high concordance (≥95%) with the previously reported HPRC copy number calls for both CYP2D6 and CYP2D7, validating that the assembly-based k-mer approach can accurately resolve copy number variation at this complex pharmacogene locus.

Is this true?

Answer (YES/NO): YES